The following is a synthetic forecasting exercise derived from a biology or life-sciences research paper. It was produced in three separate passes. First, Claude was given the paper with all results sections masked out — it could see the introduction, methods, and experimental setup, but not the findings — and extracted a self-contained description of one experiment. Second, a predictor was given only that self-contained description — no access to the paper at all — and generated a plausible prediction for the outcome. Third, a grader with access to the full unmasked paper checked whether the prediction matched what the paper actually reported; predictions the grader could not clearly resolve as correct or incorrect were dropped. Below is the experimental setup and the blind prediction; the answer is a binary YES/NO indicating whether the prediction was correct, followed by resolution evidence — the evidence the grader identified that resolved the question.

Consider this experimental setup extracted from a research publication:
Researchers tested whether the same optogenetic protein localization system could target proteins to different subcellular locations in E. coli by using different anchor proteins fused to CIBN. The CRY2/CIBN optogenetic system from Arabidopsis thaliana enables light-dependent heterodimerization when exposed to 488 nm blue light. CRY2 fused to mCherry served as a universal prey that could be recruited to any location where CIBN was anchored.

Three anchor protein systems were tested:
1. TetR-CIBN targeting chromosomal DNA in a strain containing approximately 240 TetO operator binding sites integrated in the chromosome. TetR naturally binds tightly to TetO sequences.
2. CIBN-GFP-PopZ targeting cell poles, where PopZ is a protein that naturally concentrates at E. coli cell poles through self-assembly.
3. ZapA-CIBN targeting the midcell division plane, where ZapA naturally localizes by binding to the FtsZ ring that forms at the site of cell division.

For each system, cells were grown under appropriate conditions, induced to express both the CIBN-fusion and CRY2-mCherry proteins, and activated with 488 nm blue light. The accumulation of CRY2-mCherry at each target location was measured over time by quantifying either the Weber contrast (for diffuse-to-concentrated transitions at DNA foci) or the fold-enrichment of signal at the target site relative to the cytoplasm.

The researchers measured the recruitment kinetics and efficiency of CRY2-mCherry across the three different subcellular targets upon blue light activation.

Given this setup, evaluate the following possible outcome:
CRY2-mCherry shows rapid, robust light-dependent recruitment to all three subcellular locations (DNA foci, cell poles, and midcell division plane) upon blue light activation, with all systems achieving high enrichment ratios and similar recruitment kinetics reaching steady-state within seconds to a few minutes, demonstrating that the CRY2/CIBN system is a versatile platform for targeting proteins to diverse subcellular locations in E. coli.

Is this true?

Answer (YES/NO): NO